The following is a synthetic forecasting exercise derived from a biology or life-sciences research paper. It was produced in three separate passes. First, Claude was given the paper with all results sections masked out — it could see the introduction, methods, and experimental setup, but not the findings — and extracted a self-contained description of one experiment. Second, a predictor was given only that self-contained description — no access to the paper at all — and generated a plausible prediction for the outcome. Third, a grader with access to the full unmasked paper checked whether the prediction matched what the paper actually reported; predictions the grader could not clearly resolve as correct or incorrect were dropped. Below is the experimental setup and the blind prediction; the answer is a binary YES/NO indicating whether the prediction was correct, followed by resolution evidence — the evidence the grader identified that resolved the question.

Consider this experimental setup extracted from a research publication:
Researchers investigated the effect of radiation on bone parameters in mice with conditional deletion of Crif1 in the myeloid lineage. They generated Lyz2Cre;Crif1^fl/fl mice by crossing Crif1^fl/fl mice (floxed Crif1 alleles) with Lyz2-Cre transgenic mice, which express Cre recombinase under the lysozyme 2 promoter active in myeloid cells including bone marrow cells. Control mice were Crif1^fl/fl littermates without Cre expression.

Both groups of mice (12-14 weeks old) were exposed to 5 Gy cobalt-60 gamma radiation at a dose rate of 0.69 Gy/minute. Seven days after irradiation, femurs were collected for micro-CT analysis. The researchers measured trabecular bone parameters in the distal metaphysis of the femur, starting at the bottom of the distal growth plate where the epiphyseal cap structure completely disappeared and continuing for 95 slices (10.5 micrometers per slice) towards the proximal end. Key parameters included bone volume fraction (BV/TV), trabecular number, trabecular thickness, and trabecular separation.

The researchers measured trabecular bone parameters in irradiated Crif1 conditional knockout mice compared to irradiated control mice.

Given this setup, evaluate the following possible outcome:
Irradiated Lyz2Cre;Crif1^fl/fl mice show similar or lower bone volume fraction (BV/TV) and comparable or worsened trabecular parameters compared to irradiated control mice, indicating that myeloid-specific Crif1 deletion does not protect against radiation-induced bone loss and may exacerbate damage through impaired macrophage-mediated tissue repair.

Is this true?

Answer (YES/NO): NO